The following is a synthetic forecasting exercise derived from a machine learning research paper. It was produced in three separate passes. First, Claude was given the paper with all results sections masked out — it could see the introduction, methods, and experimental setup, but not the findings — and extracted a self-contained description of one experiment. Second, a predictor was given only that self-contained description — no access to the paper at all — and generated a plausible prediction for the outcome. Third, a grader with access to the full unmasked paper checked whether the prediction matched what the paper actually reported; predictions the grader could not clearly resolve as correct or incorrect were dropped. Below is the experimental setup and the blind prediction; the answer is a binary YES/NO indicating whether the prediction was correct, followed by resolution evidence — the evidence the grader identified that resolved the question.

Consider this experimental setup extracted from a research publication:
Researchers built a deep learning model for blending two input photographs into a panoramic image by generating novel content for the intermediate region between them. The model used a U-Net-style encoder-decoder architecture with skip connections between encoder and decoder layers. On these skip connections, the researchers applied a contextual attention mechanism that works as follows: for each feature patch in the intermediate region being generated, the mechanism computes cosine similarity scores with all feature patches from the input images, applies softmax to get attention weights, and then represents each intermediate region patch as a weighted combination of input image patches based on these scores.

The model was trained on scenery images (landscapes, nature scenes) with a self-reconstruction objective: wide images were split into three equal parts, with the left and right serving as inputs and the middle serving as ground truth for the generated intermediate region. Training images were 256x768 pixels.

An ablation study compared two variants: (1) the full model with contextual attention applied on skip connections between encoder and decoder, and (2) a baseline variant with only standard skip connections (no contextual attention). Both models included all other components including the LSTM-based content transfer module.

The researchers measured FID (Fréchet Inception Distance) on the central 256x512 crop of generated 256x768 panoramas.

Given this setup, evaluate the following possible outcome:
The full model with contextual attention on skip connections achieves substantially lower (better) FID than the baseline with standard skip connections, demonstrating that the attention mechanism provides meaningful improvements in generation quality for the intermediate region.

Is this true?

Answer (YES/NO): NO